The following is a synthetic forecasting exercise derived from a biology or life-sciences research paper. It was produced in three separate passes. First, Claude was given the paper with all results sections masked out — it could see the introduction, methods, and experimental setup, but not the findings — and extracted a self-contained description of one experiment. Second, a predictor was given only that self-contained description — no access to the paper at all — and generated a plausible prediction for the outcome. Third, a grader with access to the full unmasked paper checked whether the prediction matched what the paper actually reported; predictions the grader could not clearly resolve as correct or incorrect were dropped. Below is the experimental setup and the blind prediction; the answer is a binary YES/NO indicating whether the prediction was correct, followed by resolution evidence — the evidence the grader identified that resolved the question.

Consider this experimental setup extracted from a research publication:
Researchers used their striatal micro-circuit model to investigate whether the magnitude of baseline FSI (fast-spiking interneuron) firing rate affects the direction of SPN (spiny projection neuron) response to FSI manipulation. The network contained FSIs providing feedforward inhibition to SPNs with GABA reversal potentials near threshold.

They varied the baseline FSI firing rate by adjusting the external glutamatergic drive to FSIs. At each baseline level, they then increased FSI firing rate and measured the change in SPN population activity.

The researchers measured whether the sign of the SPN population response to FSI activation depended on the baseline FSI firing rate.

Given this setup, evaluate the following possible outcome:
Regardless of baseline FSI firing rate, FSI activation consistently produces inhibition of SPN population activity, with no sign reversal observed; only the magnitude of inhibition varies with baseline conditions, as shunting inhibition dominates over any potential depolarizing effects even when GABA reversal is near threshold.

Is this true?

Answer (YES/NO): NO